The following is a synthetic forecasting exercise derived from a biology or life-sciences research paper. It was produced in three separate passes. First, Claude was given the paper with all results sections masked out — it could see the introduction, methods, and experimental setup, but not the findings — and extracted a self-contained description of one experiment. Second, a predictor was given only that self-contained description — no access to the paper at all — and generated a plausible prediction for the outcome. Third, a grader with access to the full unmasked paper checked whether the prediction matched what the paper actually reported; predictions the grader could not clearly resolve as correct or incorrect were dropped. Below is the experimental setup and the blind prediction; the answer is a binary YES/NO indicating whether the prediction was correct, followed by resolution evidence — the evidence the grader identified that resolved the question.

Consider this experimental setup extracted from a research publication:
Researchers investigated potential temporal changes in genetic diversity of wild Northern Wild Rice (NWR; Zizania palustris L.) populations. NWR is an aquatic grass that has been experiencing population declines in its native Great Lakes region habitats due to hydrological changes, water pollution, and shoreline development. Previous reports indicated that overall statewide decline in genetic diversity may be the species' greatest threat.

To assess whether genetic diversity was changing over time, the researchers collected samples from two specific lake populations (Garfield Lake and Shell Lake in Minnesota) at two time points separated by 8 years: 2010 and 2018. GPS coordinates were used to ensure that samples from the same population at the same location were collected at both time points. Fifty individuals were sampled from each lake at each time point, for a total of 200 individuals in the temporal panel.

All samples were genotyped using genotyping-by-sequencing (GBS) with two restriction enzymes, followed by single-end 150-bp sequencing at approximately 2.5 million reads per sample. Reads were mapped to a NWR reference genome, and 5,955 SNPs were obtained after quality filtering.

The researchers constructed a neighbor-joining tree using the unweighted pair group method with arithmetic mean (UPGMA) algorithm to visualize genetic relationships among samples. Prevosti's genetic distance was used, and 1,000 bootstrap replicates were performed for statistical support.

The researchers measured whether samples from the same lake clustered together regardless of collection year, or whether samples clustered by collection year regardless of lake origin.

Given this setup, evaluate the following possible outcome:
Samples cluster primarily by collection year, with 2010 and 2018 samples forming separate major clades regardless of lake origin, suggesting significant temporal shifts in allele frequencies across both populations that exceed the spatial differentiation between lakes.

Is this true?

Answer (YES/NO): NO